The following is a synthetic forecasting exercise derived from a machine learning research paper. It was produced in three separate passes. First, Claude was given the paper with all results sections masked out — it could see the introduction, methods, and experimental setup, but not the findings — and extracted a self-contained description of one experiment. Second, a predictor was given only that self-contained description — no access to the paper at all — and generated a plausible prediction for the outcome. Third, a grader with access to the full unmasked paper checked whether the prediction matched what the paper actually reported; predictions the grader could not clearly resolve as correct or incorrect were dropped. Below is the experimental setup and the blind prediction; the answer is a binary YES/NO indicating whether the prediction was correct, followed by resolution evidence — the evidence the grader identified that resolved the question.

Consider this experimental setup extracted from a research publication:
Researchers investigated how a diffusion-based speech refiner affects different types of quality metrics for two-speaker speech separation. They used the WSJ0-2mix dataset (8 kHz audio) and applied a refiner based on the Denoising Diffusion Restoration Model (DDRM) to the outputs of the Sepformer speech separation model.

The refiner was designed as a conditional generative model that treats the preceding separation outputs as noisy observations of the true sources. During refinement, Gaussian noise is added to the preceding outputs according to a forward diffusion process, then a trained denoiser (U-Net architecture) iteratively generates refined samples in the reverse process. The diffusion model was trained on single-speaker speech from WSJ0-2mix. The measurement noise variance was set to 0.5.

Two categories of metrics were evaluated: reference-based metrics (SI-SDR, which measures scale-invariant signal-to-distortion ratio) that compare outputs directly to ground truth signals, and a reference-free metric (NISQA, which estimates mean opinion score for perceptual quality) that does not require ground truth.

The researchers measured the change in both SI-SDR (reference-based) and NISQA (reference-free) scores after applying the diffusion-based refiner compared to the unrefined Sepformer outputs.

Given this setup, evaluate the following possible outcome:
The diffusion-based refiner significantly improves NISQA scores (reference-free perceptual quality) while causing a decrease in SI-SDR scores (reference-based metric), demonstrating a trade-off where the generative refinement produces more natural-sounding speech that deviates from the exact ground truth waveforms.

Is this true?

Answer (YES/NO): YES